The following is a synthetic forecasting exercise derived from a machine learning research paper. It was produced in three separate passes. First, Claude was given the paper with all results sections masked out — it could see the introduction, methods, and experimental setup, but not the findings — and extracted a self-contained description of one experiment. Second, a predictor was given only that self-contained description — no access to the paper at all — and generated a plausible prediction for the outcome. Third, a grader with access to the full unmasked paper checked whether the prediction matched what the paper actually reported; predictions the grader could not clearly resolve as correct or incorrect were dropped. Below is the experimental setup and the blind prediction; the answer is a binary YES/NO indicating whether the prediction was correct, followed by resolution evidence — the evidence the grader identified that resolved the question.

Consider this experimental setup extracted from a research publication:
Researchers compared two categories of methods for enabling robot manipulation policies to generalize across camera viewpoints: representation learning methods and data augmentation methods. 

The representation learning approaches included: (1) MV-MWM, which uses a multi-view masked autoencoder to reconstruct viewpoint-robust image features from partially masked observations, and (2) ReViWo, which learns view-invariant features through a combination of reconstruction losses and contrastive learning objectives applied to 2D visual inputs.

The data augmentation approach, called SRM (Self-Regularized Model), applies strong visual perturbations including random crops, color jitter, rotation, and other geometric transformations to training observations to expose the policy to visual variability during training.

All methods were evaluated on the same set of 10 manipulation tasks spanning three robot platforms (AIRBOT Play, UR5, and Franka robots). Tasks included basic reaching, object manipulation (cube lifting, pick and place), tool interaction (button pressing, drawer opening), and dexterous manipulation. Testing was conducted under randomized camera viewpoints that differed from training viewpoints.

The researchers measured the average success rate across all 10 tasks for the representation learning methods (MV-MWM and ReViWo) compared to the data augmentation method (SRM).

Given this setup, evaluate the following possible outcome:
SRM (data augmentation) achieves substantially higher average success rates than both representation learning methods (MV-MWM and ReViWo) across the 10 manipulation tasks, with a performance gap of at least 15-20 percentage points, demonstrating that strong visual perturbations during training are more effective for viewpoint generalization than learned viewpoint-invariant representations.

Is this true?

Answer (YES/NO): NO